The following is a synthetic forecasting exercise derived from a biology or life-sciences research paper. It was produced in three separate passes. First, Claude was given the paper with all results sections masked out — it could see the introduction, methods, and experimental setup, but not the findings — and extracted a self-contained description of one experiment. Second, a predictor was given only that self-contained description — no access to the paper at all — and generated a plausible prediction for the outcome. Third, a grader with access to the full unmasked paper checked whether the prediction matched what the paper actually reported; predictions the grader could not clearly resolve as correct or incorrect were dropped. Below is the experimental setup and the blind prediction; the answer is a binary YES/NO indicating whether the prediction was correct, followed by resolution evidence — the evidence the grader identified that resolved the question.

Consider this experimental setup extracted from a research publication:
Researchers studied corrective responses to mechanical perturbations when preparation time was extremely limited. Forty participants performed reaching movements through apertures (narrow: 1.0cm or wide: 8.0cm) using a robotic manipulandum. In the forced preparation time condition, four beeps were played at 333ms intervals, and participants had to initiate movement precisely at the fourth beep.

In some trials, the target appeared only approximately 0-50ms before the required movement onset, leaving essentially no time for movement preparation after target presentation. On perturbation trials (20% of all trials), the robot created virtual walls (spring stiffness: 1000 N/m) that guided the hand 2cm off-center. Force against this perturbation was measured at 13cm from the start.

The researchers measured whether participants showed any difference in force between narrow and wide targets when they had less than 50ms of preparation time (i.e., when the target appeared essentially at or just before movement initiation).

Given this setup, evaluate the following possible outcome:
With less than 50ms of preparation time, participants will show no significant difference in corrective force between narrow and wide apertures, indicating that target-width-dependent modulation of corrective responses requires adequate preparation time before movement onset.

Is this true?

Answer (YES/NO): NO